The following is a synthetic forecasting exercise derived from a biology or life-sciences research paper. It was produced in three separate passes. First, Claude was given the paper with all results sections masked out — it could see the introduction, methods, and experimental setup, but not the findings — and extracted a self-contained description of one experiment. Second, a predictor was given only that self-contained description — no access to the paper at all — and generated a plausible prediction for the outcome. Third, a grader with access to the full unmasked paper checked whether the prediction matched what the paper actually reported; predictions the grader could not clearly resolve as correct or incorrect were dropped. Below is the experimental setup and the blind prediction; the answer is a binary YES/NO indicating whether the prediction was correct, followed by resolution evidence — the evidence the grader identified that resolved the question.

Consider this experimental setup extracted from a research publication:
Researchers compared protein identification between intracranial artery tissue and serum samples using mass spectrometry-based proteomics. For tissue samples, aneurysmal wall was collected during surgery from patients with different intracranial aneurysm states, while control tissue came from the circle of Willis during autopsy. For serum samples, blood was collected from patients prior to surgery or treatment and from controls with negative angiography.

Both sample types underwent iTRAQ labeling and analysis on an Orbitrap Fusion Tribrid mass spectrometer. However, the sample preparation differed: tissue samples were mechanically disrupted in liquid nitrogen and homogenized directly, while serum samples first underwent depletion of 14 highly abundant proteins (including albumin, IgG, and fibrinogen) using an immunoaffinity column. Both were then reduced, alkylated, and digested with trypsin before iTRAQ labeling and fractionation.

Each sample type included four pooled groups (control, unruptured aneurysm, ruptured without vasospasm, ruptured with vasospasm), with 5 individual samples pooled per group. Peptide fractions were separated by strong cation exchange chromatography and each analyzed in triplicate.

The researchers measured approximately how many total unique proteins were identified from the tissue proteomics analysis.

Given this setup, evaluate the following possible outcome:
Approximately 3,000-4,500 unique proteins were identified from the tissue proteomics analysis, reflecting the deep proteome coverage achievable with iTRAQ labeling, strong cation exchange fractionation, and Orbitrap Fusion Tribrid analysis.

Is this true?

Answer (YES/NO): NO